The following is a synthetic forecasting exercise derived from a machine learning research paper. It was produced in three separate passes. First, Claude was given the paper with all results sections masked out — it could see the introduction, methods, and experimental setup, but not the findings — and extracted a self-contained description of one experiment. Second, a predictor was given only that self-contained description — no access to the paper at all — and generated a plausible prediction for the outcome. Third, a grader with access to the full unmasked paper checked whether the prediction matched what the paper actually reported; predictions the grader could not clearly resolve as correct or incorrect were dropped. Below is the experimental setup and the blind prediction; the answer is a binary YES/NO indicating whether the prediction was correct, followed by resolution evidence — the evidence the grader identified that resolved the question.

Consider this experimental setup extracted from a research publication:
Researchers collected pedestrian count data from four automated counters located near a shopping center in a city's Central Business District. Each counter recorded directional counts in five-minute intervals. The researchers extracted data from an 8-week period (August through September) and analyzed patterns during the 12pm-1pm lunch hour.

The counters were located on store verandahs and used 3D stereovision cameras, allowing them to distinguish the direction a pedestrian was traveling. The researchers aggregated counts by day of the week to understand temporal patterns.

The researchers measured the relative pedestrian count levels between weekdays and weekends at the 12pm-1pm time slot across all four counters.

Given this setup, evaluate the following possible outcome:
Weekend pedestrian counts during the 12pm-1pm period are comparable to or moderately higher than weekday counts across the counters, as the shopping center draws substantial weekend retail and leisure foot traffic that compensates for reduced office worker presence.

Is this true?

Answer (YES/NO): NO